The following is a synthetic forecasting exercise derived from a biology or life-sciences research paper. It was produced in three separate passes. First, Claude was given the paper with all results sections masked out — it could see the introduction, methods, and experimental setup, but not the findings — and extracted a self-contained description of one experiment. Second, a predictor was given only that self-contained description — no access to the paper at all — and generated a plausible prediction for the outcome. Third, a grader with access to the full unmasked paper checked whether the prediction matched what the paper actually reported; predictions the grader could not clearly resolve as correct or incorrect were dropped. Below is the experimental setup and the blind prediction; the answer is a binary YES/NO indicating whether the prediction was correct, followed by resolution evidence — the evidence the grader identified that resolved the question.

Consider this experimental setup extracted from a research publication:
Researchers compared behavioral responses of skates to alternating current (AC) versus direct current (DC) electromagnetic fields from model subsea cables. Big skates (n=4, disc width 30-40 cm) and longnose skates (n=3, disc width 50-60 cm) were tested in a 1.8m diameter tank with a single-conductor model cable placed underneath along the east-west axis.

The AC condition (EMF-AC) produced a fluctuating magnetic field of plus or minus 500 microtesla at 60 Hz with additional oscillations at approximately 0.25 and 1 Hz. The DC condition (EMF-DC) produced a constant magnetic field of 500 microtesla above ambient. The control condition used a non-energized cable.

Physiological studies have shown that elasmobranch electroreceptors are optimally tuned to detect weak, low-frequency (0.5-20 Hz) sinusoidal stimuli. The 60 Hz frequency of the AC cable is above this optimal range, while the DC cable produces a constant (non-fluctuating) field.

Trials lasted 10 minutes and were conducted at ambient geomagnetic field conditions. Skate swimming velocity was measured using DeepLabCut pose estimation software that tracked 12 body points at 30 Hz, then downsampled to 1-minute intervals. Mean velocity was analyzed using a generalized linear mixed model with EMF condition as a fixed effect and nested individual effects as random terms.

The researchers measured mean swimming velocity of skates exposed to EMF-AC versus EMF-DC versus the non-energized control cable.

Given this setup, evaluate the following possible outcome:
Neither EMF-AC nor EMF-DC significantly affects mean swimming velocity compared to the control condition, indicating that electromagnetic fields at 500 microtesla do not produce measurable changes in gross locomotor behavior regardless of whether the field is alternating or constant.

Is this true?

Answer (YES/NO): NO